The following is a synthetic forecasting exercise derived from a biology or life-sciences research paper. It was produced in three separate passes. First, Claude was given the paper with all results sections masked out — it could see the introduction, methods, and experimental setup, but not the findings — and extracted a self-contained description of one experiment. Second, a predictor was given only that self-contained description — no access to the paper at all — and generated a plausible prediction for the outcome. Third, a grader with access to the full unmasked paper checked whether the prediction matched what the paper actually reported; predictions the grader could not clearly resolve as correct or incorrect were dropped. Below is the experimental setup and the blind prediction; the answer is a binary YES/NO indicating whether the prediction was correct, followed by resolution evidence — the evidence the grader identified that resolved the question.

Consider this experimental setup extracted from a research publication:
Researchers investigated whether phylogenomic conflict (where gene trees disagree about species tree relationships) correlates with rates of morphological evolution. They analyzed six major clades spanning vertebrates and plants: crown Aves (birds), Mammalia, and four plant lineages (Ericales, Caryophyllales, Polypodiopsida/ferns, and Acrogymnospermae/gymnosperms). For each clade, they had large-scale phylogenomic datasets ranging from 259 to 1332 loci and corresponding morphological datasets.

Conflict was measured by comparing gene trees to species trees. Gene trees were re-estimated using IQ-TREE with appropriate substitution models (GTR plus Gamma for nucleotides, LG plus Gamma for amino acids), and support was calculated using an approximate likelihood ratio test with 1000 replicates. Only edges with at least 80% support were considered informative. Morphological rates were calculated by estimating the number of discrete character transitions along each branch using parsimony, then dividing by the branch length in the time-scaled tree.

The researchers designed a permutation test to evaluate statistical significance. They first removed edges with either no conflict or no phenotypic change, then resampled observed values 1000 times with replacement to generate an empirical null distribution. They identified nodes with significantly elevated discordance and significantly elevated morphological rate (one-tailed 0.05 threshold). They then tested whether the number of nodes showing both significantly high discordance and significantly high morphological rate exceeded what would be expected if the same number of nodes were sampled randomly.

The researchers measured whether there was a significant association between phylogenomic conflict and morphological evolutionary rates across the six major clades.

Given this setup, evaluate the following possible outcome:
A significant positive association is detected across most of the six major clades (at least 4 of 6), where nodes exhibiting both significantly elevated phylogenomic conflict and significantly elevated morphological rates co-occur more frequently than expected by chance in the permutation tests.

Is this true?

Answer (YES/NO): YES